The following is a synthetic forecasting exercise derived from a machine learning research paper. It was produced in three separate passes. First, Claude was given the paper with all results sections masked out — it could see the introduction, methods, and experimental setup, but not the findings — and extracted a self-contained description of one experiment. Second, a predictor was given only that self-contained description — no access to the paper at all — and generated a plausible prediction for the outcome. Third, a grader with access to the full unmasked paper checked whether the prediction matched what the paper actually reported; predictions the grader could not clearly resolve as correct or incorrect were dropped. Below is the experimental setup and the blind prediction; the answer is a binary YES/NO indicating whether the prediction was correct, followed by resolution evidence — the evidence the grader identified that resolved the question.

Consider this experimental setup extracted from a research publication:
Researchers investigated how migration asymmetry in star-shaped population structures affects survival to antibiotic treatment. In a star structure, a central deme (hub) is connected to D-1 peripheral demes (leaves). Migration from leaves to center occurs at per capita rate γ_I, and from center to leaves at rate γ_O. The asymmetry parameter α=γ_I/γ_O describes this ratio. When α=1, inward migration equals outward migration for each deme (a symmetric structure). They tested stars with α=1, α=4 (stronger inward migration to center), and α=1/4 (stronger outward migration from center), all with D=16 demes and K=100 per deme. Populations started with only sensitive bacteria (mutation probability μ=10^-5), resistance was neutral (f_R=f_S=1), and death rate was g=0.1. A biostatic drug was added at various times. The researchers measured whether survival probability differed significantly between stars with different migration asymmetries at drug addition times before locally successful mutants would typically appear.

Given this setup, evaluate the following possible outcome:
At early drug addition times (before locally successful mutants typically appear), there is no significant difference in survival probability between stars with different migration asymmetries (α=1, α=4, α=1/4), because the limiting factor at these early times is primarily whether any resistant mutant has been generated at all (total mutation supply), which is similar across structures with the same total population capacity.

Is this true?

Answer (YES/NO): YES